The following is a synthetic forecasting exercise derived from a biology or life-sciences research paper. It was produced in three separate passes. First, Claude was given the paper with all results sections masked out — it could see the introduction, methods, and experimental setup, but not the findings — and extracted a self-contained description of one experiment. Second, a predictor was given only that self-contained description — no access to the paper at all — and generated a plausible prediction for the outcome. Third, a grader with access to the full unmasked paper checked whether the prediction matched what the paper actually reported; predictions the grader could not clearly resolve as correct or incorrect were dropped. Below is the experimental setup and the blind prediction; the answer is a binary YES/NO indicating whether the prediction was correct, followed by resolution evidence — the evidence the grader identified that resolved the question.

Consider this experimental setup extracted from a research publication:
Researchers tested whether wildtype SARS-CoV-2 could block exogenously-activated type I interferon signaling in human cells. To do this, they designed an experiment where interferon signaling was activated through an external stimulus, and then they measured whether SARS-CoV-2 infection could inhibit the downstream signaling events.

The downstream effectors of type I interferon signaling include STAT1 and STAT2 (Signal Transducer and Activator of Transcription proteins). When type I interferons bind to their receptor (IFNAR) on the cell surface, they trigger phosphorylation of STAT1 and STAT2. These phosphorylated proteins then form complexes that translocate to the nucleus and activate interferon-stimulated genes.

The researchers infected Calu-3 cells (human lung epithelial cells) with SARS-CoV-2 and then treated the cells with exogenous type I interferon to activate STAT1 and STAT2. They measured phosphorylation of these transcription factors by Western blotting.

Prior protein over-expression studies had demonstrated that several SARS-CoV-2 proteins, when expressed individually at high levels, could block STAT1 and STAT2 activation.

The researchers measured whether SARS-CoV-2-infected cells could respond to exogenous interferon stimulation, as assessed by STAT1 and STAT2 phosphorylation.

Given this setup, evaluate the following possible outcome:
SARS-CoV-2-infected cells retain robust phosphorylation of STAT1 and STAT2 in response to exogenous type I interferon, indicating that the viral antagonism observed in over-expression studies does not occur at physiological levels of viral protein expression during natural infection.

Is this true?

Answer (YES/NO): YES